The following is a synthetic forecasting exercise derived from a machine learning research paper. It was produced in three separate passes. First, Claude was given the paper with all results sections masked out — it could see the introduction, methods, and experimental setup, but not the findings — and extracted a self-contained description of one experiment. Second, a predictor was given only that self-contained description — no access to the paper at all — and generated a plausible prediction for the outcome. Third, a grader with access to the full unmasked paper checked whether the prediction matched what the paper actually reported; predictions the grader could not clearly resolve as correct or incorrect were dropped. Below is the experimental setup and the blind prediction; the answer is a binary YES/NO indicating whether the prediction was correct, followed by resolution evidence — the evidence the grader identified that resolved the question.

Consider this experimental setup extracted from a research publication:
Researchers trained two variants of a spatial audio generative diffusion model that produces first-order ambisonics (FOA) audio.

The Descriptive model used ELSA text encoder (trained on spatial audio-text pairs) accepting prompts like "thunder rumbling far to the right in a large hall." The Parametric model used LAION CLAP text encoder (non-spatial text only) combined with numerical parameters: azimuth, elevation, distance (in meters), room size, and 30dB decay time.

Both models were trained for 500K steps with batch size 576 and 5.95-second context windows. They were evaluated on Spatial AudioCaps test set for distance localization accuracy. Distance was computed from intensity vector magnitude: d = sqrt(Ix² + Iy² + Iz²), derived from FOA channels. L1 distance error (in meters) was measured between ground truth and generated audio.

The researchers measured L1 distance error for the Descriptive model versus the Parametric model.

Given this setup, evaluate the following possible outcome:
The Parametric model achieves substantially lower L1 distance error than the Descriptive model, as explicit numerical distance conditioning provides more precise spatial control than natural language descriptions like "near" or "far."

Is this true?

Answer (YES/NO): NO